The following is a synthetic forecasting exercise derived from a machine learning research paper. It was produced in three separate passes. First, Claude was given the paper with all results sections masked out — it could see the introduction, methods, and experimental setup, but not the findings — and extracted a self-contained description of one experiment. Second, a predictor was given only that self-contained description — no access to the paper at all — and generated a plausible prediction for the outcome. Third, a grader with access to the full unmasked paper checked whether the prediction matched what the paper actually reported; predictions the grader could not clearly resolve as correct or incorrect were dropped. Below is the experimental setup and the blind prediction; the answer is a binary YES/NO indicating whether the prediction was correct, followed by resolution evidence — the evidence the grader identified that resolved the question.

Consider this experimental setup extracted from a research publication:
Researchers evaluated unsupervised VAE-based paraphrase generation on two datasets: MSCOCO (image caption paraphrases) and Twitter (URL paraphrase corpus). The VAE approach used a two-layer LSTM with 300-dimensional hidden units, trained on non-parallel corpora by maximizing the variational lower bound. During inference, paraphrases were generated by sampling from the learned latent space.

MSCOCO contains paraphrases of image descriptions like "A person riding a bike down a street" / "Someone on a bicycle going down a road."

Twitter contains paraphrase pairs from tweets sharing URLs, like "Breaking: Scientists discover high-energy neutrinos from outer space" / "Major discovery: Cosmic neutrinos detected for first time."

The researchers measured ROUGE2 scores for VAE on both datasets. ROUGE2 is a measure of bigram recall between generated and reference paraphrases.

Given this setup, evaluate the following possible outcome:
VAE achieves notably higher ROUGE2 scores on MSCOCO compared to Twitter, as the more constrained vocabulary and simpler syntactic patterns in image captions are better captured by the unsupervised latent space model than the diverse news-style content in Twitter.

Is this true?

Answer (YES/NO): YES